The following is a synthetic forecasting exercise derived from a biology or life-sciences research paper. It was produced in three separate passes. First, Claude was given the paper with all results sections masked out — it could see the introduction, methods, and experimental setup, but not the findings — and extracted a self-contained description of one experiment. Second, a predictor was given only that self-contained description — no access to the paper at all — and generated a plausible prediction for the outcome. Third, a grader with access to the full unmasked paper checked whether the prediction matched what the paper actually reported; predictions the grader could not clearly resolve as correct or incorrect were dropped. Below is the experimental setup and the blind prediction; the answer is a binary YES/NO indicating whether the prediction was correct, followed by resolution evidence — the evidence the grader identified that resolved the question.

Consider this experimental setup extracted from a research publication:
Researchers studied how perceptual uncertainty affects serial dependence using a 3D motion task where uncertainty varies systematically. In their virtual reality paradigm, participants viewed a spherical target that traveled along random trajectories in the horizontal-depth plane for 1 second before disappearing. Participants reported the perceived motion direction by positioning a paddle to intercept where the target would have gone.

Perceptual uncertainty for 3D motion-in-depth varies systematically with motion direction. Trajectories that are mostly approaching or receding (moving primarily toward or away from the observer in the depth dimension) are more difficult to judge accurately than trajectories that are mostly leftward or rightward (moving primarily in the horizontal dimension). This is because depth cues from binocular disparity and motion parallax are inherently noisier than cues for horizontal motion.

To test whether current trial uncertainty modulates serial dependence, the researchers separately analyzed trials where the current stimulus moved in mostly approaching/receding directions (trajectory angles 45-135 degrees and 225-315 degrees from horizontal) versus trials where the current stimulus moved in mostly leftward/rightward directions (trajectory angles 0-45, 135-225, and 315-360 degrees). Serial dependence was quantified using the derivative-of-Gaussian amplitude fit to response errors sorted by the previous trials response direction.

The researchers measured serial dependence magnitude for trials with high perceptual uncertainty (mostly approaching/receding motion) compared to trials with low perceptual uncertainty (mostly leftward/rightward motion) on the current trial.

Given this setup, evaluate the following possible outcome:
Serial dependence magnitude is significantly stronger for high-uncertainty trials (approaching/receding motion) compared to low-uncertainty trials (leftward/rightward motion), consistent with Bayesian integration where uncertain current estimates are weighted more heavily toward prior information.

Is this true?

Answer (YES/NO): YES